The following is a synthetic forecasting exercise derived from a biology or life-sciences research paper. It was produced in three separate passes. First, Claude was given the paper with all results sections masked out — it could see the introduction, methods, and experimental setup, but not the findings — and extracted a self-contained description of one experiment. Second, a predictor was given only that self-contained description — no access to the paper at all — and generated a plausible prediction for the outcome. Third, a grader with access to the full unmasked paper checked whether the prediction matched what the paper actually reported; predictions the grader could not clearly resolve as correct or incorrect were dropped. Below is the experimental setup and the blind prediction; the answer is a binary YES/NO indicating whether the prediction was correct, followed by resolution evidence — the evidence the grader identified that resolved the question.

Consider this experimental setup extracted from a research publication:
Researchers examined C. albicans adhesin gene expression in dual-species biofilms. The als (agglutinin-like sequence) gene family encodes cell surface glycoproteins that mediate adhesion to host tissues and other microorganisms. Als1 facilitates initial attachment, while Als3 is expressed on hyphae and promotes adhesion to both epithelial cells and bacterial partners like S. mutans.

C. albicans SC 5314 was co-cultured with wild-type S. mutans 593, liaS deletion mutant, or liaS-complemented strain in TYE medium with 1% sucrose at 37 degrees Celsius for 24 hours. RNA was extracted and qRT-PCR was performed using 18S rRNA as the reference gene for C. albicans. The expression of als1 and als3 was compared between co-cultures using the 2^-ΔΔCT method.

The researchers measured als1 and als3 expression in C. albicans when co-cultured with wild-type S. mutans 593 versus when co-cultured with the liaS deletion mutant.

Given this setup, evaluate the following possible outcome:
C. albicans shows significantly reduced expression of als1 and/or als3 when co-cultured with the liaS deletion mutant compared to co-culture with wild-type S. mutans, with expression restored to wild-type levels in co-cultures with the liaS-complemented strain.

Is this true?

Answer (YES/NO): YES